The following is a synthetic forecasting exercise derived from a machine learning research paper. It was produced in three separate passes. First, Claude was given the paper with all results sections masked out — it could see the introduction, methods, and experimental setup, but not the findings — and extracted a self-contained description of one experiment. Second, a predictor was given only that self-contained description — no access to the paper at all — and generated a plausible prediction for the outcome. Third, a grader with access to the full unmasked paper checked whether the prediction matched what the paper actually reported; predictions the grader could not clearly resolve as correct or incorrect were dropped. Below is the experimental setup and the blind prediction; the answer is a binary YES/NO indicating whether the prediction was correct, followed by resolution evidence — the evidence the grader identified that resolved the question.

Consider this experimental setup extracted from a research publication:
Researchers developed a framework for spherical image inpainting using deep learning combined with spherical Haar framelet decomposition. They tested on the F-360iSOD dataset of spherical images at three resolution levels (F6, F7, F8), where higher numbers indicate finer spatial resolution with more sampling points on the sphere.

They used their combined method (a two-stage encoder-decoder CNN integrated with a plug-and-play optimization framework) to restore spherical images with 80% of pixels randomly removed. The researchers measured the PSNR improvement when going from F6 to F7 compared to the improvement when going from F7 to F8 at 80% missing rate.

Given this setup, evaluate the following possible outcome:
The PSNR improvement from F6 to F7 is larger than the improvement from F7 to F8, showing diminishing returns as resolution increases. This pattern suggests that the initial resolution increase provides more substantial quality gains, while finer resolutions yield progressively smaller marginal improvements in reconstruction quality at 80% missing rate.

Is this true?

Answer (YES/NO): NO